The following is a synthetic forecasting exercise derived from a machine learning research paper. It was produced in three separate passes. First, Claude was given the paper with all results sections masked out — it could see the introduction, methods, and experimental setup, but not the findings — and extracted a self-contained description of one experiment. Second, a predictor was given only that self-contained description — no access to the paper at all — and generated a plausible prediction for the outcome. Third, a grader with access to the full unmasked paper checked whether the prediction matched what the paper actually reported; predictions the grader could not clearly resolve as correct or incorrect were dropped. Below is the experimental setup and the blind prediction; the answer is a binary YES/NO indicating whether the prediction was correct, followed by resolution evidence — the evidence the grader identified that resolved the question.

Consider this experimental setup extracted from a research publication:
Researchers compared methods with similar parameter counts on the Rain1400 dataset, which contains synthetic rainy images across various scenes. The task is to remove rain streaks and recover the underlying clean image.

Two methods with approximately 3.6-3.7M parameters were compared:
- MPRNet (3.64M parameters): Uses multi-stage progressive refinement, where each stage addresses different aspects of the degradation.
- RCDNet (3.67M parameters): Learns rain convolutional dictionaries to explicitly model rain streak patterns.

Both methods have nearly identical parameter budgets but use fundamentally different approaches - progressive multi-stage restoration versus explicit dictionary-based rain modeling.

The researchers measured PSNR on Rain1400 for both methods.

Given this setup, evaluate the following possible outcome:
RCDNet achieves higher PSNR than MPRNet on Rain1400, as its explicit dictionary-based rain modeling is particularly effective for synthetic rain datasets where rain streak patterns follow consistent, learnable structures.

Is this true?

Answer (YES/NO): NO